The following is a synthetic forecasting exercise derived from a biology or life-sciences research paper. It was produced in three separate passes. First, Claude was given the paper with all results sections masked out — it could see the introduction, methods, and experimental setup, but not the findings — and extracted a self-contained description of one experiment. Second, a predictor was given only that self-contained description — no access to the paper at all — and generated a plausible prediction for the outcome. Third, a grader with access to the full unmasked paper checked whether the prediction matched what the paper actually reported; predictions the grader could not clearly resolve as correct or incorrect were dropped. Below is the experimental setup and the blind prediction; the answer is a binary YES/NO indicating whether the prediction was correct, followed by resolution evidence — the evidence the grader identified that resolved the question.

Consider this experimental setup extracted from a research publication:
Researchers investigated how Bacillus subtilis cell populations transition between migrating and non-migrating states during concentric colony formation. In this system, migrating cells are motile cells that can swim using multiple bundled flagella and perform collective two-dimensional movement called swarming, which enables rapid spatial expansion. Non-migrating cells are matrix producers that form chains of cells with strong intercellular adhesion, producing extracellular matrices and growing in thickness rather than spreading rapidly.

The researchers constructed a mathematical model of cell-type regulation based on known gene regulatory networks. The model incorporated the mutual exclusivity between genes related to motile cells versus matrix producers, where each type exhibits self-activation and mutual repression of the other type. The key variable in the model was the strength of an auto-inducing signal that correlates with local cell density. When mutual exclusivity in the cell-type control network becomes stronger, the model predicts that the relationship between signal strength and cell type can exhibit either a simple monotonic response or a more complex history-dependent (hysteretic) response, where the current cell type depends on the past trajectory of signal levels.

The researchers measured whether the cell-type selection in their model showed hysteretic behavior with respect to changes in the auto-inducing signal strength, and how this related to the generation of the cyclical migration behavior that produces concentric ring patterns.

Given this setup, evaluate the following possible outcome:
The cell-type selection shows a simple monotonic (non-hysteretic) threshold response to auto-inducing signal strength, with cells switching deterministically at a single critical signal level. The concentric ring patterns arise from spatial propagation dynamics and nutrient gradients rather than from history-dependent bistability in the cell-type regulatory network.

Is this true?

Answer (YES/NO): NO